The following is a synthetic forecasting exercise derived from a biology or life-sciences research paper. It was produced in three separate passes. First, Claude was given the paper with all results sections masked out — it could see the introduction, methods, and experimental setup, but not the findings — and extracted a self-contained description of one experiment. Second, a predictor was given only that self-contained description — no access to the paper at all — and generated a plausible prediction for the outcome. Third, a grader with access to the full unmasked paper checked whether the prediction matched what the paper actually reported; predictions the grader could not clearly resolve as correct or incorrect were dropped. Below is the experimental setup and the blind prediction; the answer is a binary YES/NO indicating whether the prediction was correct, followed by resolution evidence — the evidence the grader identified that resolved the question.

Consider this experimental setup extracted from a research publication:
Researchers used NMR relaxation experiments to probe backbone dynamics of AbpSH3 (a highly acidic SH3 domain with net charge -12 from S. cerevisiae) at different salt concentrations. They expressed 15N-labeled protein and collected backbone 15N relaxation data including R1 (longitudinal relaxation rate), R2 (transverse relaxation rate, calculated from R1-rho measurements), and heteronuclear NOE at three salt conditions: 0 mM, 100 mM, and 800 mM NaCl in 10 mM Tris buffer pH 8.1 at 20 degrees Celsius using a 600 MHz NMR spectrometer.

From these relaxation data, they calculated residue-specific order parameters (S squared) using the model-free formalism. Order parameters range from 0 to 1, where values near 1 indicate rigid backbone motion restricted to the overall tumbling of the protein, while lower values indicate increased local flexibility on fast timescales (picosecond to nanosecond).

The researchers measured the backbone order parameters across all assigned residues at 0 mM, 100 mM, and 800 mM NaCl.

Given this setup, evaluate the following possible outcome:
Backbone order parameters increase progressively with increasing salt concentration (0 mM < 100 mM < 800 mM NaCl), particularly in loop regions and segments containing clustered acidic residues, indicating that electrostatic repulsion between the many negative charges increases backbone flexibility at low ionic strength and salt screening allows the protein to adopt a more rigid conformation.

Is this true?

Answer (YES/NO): NO